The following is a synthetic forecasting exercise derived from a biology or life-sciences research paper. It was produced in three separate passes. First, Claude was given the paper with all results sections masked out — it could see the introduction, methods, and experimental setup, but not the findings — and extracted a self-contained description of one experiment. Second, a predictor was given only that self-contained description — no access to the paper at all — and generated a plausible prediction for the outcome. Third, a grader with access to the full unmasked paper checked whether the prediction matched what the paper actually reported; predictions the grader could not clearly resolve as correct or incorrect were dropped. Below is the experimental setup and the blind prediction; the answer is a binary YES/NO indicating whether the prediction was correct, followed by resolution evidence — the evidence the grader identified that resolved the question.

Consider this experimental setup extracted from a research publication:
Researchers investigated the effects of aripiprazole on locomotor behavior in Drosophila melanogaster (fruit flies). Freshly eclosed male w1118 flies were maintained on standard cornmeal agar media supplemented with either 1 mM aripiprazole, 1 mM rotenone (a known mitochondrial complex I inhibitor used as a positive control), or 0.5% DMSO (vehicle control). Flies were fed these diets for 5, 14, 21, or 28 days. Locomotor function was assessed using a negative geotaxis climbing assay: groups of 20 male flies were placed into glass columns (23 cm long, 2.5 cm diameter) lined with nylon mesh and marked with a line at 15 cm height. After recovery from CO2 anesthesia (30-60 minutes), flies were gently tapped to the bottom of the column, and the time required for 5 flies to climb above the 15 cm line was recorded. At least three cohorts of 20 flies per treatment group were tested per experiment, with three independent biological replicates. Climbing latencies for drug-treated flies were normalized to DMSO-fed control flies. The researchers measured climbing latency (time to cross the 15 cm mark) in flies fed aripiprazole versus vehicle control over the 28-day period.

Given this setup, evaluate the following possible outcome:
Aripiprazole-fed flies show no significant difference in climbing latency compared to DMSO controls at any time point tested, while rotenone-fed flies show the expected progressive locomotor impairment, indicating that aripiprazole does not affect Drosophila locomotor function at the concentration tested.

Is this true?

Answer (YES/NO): NO